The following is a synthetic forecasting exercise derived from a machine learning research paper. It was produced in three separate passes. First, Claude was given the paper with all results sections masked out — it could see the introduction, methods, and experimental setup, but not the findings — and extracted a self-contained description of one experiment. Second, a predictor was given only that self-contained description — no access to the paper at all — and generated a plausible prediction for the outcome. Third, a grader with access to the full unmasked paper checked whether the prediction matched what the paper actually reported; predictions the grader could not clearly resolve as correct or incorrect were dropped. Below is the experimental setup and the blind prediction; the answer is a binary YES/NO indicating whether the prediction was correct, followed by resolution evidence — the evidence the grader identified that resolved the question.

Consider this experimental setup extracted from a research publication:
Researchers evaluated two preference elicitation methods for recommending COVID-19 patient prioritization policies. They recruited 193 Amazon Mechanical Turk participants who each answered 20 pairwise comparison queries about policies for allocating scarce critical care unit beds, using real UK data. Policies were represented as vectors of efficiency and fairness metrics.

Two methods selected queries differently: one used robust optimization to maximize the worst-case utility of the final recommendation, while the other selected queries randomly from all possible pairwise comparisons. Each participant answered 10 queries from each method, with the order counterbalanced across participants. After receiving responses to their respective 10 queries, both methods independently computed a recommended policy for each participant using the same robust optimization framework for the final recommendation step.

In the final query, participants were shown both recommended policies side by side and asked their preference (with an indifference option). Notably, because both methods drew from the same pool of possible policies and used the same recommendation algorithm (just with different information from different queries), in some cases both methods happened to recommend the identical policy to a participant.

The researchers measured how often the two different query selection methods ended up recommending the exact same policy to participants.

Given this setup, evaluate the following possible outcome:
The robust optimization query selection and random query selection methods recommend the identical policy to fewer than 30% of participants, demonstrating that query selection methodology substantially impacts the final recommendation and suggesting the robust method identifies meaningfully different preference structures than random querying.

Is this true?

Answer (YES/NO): YES